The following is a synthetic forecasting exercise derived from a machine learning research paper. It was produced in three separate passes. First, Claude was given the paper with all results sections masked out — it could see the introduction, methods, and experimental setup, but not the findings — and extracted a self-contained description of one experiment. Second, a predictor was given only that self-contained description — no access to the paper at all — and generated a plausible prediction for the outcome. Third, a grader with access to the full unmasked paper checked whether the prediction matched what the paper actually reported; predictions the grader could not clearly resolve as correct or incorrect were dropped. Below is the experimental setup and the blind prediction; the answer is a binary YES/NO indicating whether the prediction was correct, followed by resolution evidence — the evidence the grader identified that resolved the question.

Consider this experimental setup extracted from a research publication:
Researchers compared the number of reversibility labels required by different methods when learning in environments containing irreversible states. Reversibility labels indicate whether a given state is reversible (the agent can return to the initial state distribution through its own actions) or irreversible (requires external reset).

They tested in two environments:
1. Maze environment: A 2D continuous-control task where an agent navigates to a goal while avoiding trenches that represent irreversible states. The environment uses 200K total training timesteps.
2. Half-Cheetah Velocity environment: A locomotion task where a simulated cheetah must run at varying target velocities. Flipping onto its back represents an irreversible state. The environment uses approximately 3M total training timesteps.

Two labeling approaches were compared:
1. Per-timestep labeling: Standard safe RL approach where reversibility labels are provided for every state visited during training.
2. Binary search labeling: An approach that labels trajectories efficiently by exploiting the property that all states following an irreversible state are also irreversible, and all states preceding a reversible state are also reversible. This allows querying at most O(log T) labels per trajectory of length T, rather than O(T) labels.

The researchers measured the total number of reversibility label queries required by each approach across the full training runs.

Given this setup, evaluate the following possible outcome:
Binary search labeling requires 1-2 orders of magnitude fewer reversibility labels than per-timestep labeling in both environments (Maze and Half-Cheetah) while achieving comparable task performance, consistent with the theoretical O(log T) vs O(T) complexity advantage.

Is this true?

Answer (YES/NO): NO